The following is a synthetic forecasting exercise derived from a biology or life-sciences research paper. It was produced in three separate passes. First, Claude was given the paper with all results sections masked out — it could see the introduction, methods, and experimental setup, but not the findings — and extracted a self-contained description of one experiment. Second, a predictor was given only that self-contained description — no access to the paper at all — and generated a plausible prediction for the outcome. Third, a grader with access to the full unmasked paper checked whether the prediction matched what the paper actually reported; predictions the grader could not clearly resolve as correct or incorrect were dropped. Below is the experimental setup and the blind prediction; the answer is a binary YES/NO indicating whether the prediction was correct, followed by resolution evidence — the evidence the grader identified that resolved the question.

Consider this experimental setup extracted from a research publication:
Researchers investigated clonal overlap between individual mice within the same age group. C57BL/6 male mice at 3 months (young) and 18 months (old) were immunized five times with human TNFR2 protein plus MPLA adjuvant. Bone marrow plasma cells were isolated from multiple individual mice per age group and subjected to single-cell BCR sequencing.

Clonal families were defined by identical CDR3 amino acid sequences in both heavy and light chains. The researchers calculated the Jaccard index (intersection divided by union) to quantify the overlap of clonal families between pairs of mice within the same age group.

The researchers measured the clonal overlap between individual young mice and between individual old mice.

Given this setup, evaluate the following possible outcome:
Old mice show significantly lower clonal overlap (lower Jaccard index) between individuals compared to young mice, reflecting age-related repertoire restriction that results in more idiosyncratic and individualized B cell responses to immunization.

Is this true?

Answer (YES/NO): NO